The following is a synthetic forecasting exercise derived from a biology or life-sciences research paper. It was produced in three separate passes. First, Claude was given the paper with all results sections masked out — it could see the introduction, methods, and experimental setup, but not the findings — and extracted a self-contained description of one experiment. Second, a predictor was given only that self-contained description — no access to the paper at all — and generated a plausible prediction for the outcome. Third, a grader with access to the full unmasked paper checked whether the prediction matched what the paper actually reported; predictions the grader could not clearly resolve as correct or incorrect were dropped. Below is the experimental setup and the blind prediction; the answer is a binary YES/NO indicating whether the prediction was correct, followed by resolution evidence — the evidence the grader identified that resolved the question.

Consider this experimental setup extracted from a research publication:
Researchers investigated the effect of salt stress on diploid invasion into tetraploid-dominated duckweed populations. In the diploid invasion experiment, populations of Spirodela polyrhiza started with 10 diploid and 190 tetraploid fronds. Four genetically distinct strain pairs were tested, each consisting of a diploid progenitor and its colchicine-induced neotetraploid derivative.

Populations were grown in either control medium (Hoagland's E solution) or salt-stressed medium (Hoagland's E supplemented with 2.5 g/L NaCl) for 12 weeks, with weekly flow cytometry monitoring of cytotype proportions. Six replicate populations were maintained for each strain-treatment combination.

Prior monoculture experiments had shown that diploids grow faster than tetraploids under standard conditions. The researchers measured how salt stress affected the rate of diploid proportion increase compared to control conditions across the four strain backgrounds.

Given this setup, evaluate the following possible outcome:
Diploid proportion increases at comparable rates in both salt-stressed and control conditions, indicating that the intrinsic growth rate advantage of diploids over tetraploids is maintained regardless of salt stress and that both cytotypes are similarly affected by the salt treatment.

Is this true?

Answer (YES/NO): NO